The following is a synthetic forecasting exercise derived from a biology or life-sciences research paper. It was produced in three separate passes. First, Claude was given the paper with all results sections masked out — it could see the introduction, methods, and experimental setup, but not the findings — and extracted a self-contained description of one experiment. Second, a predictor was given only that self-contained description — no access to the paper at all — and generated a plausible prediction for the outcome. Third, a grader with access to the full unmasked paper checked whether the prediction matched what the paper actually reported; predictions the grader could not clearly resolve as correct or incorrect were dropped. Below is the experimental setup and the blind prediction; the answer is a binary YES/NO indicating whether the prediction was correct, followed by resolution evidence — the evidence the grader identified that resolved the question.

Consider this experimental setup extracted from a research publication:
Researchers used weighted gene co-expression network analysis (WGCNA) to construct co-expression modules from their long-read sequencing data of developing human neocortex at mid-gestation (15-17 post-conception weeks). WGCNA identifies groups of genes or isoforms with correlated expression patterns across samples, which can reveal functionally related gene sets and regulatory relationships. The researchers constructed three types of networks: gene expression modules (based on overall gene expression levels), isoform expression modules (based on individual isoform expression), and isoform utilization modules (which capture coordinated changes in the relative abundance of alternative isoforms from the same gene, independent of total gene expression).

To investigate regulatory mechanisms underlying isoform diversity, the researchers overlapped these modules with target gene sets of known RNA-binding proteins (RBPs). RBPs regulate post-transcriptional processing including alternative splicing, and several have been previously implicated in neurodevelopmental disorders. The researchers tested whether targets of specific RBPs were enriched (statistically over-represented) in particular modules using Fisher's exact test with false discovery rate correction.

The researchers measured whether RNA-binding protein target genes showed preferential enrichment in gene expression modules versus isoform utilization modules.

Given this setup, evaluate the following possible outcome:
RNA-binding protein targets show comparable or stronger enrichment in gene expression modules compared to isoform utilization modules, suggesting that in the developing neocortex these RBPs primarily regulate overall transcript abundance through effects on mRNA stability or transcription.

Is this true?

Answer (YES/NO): NO